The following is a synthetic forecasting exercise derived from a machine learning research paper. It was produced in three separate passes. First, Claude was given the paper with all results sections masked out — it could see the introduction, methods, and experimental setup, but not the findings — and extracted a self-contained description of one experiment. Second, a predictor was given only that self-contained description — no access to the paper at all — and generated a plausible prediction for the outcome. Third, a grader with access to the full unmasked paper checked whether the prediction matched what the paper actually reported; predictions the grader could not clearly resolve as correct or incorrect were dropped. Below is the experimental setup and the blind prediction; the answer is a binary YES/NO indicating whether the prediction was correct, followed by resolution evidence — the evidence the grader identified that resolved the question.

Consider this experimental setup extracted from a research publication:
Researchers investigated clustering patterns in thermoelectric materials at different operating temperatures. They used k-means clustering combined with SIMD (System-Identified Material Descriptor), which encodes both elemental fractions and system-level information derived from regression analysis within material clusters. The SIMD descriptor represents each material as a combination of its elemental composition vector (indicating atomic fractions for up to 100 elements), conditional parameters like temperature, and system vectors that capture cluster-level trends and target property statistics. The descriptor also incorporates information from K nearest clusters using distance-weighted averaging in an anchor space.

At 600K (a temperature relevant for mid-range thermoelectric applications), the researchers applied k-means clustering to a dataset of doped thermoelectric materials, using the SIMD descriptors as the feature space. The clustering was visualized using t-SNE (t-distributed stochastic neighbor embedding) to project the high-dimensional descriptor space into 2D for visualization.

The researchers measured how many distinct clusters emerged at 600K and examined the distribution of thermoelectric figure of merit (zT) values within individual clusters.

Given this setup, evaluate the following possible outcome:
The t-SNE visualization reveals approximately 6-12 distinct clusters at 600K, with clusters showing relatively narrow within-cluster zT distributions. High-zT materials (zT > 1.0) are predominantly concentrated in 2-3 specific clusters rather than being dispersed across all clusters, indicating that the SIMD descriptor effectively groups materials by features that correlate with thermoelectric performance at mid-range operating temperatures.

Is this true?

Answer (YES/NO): NO